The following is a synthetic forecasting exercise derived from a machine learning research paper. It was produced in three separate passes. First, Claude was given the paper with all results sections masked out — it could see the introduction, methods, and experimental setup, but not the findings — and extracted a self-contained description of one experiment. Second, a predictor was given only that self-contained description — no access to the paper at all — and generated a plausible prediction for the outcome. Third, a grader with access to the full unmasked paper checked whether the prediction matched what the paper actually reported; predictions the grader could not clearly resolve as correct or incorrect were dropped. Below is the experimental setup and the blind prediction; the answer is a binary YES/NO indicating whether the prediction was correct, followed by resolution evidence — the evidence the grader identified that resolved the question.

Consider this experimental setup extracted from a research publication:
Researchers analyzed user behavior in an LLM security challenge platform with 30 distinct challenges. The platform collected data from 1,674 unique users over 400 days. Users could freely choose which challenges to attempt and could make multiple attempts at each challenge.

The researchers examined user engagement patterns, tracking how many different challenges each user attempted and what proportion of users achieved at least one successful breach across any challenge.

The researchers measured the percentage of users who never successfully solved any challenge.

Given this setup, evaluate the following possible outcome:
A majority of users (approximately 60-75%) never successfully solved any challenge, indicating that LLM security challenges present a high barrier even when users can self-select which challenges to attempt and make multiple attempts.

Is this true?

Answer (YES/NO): NO